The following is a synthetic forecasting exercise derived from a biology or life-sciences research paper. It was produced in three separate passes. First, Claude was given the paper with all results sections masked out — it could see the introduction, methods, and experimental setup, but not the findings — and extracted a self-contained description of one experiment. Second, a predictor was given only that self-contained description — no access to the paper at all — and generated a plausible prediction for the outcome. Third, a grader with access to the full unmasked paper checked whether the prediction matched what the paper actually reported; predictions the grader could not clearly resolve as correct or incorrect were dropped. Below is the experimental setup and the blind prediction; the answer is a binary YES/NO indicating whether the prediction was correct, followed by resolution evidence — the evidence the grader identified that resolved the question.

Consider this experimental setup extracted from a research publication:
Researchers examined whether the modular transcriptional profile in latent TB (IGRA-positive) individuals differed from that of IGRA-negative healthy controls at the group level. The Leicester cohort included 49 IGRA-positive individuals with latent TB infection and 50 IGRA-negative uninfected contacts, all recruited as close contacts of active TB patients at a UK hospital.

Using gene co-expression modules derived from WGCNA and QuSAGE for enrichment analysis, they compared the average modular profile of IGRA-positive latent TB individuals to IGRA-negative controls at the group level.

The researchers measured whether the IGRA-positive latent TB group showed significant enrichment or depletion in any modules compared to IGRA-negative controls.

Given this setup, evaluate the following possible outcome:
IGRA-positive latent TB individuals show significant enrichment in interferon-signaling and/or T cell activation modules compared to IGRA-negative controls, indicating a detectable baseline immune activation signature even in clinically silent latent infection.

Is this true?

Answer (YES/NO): NO